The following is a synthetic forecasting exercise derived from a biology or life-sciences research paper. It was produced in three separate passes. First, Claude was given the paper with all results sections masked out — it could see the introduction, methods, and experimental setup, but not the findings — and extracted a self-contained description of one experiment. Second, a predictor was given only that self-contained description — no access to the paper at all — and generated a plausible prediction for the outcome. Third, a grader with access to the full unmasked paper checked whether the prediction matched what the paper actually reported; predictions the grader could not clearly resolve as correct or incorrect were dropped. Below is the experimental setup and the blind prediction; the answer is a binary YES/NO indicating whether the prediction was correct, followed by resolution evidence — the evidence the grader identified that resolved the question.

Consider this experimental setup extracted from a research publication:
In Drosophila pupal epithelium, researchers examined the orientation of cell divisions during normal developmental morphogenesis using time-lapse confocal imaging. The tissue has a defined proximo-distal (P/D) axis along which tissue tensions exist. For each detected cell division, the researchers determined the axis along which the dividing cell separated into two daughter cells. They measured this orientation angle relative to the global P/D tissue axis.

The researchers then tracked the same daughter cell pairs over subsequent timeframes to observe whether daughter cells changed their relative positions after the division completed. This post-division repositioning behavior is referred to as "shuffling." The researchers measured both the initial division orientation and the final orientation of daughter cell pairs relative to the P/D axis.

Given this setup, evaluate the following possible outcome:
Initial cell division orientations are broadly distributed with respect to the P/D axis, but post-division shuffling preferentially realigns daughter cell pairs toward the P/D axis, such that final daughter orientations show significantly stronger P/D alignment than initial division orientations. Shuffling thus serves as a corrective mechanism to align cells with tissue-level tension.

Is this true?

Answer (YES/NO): YES